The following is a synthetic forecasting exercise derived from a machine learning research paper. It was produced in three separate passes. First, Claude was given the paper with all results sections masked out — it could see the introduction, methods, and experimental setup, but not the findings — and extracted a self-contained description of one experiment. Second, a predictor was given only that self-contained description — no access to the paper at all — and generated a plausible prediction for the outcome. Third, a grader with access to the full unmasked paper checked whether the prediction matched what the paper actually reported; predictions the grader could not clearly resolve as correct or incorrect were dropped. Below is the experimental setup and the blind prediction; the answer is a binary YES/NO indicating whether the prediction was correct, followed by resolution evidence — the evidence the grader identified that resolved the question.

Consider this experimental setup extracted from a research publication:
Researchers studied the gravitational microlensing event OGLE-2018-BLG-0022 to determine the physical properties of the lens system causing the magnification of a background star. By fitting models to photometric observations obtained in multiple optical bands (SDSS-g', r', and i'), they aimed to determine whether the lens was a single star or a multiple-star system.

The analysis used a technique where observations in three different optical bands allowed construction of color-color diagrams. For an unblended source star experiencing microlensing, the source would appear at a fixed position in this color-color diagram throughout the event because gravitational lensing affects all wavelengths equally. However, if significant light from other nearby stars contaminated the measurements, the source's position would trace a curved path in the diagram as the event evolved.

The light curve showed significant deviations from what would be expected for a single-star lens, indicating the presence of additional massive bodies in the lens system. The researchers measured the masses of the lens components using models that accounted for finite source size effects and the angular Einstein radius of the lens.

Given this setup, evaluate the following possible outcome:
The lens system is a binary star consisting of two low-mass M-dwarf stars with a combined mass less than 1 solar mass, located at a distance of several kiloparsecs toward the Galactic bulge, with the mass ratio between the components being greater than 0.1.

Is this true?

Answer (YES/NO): YES